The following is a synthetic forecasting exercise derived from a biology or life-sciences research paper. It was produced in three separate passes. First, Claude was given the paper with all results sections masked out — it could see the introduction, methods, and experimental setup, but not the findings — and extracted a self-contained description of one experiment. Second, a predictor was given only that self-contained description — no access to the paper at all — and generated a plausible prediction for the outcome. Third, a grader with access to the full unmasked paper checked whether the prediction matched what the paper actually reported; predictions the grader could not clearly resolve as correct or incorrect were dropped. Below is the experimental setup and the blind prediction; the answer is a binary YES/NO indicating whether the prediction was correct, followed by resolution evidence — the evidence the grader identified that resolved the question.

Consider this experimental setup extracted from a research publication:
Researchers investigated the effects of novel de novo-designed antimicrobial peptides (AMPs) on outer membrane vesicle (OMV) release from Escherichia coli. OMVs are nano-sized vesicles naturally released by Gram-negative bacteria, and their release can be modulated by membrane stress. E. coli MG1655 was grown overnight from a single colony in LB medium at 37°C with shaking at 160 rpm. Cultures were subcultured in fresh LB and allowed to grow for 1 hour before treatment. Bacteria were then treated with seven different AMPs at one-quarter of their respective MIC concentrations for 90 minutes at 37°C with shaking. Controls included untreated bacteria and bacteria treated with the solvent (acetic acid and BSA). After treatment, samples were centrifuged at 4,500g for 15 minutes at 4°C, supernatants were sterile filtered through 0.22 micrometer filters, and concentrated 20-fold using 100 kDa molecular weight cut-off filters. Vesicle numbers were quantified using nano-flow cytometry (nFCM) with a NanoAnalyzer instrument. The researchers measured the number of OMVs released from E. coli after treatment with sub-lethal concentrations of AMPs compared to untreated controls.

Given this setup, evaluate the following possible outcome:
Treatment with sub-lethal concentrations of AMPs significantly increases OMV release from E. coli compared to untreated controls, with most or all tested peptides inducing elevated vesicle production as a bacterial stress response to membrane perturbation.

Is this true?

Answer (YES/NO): NO